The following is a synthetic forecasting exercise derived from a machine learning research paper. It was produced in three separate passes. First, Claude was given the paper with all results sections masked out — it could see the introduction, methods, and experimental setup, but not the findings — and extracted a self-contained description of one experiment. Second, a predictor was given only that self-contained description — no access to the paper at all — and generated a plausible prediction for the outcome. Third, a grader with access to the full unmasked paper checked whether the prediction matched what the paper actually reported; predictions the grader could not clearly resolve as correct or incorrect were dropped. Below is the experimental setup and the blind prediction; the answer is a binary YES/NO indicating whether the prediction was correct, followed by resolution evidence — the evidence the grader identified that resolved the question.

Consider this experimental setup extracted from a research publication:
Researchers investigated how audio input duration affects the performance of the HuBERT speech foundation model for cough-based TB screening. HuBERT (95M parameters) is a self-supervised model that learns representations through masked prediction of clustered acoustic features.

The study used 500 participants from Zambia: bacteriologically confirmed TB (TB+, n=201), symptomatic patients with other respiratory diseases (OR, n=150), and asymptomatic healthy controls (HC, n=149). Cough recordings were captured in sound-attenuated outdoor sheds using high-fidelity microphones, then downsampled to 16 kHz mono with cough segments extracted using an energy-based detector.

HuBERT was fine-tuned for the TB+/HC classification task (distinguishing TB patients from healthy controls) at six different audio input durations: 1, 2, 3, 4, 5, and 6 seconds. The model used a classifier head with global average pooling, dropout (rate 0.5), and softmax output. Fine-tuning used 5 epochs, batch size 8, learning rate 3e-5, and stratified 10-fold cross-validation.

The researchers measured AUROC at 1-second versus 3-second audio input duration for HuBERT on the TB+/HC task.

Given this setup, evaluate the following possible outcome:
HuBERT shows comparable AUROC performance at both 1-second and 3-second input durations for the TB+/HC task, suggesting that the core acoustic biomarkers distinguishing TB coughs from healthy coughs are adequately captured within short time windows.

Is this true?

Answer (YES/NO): NO